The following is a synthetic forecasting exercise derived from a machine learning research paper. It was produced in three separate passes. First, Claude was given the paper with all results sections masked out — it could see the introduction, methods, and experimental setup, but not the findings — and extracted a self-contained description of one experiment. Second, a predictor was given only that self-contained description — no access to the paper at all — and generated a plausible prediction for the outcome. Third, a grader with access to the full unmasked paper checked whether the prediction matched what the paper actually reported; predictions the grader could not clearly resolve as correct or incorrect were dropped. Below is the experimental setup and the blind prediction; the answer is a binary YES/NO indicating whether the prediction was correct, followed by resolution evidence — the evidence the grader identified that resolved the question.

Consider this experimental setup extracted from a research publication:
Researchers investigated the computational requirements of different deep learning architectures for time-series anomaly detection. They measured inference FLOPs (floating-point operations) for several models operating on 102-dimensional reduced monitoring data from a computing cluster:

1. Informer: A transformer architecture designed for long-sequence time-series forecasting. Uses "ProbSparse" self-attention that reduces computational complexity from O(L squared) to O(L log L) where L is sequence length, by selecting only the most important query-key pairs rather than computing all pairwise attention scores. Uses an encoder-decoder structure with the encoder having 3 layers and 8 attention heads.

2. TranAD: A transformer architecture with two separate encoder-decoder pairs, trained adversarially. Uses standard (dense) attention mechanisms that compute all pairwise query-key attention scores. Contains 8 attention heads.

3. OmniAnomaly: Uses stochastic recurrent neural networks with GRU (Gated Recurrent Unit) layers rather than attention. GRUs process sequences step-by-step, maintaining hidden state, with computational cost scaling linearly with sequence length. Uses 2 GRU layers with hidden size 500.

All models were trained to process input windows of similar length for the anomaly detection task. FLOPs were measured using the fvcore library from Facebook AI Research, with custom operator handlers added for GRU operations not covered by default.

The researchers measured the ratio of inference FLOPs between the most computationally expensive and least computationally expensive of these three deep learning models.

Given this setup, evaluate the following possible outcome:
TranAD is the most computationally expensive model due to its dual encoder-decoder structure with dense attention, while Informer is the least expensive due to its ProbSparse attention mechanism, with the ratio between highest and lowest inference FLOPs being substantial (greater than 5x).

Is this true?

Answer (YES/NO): NO